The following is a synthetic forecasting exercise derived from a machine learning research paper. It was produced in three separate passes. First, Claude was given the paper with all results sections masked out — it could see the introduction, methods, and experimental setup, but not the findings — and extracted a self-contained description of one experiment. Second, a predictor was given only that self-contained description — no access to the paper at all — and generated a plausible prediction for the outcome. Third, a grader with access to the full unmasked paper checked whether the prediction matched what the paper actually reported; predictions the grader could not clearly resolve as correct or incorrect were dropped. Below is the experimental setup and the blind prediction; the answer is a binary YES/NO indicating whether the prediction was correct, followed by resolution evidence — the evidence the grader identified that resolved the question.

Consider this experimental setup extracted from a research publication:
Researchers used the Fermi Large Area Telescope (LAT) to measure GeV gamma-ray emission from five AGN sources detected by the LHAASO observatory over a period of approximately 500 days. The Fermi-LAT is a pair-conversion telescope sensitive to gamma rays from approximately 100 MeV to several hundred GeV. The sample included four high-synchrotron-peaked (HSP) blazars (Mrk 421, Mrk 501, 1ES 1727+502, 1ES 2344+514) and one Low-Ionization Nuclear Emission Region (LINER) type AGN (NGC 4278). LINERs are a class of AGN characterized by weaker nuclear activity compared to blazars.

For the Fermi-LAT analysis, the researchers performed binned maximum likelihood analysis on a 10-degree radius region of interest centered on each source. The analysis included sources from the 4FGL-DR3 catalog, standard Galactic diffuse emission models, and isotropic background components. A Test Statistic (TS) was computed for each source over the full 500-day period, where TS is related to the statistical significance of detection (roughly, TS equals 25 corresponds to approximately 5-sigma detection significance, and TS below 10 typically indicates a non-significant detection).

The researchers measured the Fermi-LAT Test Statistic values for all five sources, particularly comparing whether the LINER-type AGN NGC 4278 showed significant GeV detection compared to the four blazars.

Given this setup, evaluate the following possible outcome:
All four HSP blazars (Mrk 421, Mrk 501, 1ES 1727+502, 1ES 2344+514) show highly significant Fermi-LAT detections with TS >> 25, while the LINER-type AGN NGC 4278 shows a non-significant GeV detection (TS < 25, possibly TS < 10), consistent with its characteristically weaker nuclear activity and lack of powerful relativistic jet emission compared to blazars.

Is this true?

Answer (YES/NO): YES